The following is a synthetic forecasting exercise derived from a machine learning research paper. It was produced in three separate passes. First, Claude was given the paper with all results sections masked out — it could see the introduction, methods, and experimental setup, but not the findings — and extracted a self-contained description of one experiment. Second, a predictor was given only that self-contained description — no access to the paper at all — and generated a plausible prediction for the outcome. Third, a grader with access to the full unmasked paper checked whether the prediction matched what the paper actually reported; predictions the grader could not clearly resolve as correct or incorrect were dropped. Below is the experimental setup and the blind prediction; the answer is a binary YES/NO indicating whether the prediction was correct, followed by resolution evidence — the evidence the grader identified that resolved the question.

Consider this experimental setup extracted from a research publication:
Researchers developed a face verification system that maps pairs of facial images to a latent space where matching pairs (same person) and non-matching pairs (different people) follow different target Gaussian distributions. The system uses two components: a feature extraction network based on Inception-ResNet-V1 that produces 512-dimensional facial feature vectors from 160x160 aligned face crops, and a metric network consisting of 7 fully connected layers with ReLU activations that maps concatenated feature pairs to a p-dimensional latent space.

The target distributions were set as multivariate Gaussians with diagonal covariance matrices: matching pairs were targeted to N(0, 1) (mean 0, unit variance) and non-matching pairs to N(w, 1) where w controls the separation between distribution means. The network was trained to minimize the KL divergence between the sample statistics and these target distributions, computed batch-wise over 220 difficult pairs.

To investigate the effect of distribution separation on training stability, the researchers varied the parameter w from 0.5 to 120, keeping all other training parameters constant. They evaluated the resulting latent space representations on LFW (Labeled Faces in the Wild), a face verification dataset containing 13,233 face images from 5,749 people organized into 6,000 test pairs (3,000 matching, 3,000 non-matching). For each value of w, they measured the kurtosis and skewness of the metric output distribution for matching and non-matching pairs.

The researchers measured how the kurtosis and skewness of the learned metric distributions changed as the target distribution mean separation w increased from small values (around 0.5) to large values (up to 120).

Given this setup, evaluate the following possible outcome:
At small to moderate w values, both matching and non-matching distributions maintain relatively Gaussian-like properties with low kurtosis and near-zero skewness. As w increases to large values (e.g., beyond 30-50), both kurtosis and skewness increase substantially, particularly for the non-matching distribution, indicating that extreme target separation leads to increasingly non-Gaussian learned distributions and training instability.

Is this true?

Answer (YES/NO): NO